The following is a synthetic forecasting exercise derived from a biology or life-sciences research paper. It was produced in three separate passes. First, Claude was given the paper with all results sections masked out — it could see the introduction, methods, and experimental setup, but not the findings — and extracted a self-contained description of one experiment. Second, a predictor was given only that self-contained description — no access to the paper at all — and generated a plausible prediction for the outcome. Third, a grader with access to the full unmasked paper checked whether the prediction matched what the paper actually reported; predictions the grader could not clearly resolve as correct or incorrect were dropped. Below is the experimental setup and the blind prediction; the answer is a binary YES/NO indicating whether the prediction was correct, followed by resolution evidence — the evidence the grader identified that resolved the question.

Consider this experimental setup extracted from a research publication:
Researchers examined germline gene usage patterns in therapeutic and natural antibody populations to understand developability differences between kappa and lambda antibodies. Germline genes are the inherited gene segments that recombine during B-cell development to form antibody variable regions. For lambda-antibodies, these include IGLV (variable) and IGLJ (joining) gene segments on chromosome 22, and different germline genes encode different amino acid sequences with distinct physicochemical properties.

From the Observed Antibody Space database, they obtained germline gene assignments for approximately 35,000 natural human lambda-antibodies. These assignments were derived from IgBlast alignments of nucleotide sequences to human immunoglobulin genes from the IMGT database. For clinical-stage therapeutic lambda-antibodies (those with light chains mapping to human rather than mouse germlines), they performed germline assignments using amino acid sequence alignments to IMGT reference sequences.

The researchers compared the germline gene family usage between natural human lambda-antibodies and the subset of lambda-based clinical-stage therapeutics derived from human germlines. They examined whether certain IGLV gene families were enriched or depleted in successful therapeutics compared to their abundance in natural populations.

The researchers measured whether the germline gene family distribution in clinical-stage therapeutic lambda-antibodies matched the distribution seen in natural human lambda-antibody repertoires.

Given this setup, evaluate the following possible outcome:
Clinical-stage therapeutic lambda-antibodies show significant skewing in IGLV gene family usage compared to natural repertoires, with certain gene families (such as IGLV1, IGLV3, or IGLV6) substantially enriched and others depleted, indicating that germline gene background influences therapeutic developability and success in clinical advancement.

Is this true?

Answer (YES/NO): YES